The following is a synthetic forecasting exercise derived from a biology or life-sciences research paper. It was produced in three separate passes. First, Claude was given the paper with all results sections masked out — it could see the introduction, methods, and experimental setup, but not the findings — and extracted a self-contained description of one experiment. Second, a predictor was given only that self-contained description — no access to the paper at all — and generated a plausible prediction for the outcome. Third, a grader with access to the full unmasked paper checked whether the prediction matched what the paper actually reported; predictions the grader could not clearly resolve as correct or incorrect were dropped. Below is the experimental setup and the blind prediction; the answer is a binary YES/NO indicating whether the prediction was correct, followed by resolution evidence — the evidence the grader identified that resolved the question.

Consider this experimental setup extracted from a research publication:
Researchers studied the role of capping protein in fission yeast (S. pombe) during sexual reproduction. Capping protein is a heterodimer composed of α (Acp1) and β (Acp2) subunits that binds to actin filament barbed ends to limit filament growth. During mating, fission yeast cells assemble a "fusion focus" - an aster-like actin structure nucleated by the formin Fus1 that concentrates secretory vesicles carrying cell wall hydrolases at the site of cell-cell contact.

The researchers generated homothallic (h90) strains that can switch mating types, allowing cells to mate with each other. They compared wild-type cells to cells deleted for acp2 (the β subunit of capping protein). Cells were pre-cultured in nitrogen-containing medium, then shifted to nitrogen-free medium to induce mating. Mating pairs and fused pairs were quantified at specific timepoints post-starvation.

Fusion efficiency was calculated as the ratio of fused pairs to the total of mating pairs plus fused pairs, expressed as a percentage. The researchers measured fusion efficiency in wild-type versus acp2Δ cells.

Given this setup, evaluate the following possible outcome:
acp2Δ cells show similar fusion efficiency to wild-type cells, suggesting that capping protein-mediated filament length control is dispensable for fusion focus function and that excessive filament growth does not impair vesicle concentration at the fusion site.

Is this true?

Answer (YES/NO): NO